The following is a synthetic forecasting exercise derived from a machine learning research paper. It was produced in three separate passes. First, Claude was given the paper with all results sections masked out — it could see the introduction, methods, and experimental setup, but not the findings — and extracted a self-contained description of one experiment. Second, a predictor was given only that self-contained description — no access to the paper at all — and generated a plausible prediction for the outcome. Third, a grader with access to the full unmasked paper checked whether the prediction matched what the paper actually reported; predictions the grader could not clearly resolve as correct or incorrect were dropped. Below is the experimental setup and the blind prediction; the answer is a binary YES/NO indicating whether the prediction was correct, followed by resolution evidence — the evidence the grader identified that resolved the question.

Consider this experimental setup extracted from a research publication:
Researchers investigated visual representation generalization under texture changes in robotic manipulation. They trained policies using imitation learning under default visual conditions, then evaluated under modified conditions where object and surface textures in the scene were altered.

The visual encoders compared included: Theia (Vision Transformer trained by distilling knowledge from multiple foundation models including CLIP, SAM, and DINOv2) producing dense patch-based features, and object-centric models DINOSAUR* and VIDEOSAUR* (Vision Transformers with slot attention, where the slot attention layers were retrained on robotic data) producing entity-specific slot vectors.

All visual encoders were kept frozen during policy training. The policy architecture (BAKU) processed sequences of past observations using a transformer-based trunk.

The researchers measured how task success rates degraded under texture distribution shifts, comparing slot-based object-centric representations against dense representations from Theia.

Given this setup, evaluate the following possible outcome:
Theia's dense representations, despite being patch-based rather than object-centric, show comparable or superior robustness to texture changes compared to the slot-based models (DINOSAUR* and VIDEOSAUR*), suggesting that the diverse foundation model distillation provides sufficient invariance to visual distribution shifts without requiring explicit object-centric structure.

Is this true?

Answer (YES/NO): NO